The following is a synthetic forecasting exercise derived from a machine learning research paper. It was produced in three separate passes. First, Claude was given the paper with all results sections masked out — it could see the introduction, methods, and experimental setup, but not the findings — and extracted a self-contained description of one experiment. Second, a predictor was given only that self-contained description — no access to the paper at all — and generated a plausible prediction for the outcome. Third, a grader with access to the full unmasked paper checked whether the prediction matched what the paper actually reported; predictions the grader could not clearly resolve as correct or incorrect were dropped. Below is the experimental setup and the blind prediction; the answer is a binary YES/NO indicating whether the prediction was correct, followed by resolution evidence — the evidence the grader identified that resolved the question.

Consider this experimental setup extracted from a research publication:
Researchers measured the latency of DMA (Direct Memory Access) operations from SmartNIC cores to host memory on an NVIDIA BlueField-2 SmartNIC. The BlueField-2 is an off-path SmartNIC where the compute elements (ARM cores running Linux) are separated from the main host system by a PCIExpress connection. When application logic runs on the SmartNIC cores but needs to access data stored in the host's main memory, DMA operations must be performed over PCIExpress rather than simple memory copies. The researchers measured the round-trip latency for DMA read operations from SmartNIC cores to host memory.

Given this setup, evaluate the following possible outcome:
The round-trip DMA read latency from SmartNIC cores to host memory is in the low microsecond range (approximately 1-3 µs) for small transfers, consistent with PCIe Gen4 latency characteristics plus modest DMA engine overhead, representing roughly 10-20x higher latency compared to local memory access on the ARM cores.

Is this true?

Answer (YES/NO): NO